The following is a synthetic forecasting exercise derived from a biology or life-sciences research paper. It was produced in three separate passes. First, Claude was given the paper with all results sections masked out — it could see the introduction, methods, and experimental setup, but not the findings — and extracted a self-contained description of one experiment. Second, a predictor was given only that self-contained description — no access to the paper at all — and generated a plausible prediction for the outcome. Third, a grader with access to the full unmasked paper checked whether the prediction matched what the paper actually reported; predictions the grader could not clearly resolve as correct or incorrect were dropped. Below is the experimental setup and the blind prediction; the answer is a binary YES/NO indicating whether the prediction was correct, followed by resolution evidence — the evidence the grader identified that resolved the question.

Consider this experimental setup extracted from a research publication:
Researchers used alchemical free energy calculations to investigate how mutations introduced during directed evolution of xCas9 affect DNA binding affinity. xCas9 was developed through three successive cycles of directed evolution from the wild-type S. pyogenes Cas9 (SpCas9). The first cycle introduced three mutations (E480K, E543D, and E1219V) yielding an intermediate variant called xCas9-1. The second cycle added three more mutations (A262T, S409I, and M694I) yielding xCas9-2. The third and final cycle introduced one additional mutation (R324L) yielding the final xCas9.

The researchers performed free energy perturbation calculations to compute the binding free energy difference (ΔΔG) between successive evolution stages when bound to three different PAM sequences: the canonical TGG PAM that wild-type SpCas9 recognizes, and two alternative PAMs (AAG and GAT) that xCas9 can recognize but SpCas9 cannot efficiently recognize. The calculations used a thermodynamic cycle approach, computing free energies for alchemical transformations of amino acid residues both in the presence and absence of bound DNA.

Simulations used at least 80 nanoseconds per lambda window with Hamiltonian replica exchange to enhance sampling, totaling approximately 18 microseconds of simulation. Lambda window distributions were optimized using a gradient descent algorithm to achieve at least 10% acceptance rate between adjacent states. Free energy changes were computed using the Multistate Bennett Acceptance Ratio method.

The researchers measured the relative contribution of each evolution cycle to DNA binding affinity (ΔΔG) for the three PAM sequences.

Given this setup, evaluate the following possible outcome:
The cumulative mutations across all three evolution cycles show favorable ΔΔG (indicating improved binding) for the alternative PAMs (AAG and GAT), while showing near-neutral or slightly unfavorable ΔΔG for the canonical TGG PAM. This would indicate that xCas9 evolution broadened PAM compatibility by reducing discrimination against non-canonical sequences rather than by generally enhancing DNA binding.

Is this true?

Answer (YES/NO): NO